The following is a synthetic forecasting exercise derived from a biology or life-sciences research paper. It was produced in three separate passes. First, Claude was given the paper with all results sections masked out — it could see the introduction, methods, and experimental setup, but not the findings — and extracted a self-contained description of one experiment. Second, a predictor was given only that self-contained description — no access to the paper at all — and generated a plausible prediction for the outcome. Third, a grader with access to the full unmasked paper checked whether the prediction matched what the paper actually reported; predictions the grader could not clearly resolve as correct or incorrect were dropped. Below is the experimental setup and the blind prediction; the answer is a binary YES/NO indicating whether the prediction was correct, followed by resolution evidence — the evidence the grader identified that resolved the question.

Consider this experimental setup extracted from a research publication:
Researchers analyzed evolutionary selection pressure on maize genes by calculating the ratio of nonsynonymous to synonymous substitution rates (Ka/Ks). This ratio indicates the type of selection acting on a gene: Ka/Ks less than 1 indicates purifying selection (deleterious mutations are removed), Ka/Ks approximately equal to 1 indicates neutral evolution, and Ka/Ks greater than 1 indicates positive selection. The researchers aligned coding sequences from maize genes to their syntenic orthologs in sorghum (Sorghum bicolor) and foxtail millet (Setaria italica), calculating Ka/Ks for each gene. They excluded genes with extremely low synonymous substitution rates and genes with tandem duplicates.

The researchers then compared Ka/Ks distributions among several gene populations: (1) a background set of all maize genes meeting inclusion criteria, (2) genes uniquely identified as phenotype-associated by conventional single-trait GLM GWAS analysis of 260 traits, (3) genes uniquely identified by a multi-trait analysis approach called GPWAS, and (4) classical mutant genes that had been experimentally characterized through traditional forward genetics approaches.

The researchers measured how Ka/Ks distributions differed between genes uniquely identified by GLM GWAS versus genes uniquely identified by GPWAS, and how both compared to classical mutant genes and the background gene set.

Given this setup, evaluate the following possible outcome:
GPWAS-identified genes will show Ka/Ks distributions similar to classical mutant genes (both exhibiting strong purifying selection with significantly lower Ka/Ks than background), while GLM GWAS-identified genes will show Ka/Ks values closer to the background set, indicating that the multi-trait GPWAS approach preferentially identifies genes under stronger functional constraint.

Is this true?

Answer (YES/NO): YES